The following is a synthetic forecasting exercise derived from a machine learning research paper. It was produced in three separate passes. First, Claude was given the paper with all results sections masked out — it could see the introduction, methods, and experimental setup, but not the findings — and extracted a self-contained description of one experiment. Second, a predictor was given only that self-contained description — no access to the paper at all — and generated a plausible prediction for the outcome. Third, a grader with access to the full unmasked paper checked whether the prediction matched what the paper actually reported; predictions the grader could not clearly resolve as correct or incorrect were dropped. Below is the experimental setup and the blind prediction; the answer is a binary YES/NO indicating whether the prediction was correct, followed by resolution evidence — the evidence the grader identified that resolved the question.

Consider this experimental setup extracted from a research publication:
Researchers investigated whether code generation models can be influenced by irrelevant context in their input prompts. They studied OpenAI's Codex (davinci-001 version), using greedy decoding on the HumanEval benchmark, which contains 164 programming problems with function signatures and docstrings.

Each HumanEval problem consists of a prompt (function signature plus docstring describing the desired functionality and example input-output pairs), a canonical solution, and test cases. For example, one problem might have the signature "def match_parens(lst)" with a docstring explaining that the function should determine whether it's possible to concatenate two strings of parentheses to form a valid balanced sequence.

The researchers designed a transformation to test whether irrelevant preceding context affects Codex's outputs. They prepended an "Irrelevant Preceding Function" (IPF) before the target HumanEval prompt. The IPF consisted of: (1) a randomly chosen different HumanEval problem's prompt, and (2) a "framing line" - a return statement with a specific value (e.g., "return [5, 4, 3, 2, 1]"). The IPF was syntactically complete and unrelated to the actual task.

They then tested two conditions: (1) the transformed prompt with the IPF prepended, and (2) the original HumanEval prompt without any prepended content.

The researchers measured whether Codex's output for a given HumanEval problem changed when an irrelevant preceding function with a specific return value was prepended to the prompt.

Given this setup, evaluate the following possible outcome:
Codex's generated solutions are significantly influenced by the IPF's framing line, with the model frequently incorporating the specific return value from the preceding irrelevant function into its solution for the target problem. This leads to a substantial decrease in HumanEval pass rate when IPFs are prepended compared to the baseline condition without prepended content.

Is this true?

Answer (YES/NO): YES